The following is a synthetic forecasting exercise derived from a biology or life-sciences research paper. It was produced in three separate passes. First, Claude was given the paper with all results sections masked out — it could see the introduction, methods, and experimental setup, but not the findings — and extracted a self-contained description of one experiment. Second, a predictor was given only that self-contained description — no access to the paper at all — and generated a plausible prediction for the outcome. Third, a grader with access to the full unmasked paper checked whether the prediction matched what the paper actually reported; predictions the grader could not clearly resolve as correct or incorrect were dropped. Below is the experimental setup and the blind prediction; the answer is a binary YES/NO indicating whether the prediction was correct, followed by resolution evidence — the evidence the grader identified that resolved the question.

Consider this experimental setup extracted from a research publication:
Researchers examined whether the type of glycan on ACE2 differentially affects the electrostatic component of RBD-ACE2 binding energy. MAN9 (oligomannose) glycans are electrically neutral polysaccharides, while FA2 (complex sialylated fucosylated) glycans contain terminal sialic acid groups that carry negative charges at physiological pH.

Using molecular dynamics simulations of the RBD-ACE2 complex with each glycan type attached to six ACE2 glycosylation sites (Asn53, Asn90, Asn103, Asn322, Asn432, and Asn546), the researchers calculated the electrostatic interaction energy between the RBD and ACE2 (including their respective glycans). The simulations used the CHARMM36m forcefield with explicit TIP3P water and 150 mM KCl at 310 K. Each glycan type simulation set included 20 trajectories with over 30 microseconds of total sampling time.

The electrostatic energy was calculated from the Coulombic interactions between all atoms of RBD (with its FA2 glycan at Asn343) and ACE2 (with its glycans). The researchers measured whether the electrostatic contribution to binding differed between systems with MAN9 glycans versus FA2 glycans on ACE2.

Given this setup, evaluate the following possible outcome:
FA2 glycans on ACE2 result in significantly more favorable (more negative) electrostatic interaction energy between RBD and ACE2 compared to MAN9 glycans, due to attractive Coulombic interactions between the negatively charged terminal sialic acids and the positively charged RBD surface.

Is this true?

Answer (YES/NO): YES